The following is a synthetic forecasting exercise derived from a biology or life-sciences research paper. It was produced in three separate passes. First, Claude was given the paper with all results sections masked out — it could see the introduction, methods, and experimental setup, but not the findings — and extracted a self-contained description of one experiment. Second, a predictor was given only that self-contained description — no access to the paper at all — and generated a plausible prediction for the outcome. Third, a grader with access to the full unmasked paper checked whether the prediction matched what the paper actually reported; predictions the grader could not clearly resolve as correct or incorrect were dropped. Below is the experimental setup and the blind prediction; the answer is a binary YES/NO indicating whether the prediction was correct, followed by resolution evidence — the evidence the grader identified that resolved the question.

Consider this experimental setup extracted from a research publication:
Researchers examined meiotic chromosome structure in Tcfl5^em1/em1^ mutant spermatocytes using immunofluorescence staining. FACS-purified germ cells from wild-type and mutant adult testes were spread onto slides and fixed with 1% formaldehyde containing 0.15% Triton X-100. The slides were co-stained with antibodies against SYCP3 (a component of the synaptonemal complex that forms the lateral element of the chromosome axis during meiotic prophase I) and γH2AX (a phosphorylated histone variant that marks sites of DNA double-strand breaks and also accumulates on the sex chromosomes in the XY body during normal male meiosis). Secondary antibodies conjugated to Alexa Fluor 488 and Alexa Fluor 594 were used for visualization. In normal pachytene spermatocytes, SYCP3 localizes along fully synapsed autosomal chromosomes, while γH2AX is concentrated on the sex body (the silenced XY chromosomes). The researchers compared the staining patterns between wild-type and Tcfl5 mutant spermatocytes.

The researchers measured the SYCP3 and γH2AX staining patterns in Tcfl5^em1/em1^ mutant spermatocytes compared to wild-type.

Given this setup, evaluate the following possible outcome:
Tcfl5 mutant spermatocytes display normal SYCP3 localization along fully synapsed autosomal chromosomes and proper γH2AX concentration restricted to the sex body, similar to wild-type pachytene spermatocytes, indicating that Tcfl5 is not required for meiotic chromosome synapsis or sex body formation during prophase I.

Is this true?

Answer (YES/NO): YES